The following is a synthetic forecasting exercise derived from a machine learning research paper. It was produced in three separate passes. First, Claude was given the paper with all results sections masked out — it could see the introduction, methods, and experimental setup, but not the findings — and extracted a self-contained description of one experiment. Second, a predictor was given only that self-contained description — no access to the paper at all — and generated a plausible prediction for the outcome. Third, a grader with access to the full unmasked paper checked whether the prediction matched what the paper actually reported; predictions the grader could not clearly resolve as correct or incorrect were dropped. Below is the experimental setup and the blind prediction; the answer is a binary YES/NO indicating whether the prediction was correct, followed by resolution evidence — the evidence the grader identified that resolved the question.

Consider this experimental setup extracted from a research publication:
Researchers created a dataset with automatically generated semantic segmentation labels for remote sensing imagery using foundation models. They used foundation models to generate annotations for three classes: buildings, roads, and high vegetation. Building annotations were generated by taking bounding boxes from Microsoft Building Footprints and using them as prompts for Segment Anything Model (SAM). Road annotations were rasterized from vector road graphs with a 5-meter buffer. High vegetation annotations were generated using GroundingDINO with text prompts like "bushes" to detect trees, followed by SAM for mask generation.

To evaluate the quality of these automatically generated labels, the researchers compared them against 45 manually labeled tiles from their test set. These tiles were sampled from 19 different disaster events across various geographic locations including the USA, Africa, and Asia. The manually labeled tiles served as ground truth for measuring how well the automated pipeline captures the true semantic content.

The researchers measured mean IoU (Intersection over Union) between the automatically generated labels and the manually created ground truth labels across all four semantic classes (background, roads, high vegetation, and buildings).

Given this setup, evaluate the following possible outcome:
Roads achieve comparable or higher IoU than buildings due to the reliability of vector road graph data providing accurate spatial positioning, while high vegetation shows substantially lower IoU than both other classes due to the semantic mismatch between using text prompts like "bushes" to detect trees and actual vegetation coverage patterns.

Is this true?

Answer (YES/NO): NO